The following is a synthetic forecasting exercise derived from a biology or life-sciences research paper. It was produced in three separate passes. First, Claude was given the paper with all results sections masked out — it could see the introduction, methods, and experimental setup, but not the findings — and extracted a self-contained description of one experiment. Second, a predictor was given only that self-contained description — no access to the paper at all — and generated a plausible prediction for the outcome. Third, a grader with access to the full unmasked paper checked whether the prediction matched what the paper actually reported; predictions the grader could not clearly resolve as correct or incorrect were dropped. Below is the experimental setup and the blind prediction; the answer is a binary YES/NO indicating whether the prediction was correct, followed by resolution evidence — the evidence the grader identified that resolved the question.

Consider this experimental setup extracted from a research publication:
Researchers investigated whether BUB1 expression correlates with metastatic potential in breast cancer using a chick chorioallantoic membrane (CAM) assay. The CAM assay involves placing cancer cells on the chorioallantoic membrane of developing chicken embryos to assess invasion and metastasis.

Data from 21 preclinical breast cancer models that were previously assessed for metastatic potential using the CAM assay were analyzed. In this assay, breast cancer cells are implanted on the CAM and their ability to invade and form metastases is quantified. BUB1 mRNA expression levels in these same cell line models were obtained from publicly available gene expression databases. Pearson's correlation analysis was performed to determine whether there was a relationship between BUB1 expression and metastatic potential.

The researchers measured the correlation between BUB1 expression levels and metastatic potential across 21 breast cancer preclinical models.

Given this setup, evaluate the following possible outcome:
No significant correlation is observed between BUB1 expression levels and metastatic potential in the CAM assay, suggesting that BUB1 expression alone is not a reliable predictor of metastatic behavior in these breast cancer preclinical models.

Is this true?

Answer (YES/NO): NO